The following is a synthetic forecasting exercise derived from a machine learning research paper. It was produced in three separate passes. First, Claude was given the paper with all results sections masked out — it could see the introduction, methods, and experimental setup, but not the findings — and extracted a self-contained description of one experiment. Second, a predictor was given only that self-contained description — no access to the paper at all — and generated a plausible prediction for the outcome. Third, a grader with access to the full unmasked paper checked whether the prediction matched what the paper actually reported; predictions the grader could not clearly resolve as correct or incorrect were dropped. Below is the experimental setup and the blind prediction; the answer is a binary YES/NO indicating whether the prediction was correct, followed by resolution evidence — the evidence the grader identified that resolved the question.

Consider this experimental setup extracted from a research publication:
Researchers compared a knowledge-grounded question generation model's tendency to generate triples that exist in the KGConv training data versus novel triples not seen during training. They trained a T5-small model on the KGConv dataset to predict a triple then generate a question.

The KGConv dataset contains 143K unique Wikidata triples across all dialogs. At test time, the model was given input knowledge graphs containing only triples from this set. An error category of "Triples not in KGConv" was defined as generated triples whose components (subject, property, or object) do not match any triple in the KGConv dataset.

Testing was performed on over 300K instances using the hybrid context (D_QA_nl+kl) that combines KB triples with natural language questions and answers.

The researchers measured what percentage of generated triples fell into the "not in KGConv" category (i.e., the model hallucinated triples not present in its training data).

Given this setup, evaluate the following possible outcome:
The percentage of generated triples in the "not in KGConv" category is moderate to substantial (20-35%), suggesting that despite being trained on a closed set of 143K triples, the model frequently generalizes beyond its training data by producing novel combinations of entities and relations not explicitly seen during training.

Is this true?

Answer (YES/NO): NO